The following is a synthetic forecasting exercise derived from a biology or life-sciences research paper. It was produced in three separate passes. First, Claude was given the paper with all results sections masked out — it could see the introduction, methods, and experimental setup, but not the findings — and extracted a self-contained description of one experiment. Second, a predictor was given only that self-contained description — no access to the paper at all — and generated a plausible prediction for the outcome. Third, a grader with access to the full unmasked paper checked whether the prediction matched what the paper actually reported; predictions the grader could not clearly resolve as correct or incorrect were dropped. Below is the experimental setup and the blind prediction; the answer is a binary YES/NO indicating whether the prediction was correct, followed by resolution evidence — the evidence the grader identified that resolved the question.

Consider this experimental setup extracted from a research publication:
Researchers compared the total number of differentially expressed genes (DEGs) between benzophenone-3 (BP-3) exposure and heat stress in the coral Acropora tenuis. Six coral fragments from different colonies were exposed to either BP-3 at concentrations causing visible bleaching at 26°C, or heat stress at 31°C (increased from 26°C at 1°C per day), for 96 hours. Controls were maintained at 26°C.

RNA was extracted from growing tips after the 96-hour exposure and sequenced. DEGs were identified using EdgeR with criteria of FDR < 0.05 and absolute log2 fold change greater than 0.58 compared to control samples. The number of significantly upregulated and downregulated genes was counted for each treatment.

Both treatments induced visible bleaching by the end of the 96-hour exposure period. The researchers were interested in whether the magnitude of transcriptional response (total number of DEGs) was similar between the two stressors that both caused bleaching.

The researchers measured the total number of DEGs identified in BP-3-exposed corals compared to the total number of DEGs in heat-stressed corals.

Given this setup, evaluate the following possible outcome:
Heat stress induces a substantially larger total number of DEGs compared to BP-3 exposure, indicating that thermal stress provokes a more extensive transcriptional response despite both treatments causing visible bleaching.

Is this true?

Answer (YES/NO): NO